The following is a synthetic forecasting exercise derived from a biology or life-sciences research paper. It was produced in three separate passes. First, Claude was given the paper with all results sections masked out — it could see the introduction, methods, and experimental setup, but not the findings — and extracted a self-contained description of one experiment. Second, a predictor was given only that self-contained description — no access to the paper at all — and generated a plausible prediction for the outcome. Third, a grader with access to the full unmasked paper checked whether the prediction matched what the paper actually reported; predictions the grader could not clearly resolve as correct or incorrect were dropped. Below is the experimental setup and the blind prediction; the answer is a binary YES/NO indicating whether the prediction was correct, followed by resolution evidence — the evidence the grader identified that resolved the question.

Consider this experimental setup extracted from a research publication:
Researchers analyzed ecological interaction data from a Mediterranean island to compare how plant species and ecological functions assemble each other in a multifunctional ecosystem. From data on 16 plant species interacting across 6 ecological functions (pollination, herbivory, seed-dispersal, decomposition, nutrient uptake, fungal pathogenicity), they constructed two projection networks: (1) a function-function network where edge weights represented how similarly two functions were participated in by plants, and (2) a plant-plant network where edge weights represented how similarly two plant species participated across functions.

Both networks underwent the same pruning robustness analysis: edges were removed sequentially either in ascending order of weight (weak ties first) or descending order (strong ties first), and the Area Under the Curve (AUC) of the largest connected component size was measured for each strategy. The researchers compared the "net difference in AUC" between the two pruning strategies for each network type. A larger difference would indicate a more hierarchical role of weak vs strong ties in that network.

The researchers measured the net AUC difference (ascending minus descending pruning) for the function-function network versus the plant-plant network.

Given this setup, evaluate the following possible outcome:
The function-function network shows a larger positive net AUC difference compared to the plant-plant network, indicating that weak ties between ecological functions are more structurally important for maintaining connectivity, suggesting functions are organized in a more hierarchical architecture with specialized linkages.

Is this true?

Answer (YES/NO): NO